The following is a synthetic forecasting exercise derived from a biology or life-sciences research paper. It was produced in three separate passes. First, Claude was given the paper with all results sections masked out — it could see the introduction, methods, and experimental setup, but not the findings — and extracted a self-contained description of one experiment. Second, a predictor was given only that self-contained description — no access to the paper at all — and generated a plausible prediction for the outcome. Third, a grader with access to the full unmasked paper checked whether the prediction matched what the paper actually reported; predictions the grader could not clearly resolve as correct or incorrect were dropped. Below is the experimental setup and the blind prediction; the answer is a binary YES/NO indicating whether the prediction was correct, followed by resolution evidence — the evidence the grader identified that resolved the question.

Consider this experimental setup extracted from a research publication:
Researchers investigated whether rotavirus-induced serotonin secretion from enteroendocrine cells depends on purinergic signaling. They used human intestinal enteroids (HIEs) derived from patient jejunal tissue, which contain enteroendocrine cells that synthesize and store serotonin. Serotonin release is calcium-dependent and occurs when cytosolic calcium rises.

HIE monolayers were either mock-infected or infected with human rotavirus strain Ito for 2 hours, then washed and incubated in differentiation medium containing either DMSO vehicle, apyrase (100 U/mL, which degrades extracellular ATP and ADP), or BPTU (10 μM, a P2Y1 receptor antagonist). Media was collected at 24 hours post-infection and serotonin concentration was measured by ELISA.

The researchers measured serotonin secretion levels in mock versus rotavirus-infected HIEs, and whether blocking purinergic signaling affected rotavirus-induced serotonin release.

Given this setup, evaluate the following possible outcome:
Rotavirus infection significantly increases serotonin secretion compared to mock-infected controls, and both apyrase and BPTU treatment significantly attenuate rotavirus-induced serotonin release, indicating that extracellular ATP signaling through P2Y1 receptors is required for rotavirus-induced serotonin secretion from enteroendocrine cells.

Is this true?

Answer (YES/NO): NO